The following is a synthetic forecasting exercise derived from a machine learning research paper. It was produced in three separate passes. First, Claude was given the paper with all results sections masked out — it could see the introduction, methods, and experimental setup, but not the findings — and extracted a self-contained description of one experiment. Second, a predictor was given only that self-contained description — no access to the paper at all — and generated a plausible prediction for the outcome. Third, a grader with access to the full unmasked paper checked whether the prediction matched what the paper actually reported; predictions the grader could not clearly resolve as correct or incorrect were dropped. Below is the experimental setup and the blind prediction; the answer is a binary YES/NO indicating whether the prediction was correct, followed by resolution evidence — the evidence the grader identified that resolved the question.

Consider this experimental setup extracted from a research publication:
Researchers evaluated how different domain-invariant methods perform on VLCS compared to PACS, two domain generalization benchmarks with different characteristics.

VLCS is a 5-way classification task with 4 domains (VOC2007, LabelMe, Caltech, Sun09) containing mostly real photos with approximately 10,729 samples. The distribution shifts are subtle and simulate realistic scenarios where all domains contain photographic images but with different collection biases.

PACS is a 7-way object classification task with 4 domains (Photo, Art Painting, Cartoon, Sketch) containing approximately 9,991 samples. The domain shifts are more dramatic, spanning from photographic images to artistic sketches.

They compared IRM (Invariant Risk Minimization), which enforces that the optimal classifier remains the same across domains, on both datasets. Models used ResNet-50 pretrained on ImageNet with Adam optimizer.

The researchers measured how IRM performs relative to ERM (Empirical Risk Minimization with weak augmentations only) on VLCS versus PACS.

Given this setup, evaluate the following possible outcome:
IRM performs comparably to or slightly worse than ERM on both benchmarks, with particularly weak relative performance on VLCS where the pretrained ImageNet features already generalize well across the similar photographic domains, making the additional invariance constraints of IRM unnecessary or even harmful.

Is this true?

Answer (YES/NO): NO